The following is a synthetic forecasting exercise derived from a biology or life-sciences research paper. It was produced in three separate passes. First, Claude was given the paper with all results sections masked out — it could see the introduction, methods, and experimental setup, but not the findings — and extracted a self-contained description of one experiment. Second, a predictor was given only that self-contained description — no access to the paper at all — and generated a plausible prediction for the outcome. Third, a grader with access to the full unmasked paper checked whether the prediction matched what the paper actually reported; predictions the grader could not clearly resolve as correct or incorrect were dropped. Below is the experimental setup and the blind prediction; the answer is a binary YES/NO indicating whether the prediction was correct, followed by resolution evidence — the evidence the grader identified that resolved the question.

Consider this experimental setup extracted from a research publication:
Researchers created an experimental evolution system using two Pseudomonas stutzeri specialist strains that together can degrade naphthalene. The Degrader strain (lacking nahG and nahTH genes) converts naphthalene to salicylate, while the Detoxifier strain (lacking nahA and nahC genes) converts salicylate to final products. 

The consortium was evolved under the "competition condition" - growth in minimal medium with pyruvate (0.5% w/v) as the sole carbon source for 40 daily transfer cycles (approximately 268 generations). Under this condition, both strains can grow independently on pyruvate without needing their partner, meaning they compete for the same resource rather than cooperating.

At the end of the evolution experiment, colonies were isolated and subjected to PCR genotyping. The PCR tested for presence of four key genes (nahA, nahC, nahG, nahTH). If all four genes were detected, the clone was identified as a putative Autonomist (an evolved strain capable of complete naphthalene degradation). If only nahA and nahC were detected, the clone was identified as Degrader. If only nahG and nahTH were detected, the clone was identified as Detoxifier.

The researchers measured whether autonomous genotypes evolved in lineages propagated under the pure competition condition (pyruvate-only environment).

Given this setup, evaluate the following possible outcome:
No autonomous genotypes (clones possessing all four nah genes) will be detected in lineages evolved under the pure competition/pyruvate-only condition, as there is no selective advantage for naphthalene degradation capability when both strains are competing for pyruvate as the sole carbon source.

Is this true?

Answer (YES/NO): YES